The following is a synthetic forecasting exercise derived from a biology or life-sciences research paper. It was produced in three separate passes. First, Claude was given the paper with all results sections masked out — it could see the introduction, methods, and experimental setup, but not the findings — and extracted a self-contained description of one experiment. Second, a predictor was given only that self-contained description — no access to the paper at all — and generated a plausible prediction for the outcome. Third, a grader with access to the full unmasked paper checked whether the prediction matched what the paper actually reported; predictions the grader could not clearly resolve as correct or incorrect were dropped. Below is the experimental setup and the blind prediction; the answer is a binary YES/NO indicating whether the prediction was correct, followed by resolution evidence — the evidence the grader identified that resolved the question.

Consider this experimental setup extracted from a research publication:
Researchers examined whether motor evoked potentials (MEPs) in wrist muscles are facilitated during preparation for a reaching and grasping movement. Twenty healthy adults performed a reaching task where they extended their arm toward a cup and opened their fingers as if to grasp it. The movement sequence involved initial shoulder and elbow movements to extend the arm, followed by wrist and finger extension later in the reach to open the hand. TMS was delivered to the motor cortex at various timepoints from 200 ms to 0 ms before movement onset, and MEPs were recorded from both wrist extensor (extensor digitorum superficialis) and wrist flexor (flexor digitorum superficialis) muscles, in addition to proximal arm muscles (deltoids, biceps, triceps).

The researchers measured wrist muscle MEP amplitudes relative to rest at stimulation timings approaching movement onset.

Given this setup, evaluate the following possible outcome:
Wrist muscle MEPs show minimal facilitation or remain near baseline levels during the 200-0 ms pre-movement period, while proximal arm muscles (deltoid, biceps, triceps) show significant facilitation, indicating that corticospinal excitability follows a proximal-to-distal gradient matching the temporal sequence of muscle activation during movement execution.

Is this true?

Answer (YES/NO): YES